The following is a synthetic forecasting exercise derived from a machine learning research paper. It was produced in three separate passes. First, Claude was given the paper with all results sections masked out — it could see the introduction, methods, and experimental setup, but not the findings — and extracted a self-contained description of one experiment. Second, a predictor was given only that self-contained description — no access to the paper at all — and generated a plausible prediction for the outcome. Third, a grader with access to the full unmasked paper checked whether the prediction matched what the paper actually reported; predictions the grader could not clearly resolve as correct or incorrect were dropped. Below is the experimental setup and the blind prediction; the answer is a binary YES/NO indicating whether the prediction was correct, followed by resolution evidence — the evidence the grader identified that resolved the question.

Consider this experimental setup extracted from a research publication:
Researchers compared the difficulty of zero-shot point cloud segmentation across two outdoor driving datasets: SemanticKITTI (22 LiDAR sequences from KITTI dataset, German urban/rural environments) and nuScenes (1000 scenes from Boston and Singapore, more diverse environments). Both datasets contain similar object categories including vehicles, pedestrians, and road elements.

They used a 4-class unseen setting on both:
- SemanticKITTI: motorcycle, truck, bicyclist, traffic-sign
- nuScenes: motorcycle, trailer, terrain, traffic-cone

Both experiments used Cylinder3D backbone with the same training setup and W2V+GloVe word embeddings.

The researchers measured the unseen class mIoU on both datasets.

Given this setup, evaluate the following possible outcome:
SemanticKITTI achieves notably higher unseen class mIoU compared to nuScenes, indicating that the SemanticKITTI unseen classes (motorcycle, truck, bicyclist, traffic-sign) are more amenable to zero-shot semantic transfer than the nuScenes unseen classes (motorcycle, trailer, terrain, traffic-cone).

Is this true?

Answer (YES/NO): YES